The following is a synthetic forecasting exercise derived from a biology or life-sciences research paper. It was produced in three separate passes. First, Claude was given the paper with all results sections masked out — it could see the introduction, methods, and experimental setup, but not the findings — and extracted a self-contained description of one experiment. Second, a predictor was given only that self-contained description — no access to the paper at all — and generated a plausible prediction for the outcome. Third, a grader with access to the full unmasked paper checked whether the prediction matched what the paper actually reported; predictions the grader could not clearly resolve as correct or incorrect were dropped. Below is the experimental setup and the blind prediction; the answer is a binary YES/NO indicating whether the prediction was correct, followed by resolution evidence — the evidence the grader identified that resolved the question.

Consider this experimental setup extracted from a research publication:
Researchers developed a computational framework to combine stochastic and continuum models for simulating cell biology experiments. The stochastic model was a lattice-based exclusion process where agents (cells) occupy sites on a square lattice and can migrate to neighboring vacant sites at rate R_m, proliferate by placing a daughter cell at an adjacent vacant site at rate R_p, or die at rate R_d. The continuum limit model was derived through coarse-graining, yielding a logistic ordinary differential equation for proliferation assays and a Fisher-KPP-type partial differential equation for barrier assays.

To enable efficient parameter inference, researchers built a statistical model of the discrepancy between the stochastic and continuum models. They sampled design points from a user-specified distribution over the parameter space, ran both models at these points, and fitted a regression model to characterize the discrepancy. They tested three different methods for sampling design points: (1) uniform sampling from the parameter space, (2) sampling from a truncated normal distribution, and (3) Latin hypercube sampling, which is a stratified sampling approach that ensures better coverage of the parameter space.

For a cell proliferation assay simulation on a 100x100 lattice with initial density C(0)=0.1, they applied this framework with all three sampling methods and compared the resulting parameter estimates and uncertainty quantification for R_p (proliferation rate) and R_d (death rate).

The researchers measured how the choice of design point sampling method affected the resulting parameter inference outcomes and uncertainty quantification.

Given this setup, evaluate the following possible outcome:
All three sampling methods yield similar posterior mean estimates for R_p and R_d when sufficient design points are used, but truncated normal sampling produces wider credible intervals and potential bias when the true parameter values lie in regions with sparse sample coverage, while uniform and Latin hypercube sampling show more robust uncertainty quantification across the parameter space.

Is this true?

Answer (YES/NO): NO